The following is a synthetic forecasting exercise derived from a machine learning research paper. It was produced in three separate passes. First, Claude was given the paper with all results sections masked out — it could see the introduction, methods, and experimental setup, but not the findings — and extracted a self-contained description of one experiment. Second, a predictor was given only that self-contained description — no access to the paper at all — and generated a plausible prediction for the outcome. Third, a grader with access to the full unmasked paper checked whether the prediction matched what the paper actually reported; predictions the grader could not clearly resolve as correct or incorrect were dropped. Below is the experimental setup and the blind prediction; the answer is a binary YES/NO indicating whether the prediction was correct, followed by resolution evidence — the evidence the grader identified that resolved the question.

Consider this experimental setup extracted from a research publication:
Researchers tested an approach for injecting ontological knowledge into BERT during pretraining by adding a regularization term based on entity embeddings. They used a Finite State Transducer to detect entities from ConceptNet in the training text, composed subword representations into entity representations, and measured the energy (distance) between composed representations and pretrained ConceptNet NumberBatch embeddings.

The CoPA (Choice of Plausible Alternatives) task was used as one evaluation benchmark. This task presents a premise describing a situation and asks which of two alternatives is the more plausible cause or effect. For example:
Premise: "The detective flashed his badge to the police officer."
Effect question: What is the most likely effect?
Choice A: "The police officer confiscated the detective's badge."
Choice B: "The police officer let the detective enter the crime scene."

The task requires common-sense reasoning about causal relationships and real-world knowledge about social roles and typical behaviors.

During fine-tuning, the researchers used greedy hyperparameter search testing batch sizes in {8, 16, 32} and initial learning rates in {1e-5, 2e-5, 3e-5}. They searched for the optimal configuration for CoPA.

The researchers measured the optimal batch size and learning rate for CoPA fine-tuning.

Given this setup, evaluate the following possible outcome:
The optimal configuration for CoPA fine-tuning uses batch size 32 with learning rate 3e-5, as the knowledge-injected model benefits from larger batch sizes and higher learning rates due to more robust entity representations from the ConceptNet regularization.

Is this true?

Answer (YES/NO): NO